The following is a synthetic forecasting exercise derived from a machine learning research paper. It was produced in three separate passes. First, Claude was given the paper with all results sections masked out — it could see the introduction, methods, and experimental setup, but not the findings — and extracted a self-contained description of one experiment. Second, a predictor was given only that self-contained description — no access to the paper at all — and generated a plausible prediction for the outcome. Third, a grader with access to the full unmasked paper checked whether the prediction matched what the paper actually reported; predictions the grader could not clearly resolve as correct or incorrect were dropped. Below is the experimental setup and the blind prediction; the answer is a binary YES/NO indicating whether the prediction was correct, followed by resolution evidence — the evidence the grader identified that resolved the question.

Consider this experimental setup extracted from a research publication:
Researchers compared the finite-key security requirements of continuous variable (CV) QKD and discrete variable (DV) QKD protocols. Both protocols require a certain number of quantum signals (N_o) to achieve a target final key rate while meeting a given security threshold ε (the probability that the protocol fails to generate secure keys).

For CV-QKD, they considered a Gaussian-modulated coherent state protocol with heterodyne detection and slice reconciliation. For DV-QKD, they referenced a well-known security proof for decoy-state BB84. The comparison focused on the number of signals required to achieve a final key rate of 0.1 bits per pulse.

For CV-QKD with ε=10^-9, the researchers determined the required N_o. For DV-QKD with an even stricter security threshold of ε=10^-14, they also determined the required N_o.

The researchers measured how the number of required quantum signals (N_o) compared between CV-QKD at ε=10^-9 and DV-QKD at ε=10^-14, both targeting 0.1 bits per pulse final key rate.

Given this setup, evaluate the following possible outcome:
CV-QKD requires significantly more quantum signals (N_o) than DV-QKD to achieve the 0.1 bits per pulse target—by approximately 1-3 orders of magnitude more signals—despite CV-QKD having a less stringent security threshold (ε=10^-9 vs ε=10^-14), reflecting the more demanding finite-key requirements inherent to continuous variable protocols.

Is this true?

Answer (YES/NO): NO